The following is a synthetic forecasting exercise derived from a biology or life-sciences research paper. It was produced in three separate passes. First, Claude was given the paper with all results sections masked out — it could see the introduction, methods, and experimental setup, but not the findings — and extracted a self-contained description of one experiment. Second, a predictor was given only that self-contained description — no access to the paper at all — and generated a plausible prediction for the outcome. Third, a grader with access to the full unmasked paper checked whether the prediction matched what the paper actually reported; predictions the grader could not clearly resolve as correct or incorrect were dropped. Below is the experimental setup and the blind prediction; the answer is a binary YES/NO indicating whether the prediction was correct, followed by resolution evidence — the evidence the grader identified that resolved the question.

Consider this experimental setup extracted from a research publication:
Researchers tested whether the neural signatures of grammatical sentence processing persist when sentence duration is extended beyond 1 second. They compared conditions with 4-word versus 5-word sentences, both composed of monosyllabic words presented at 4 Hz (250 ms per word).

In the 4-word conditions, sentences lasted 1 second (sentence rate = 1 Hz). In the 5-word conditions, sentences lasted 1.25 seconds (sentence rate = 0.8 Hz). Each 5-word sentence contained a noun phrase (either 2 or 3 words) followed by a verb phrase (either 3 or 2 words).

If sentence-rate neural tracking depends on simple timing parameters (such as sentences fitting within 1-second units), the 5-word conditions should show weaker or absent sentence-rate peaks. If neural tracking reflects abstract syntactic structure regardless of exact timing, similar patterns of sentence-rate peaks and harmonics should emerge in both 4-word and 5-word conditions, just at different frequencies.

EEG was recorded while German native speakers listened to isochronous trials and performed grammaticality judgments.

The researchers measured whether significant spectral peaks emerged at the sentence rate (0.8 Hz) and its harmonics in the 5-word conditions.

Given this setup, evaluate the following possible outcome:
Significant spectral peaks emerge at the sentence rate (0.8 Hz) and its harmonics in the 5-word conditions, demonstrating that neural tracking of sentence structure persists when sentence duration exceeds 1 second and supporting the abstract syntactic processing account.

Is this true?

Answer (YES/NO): YES